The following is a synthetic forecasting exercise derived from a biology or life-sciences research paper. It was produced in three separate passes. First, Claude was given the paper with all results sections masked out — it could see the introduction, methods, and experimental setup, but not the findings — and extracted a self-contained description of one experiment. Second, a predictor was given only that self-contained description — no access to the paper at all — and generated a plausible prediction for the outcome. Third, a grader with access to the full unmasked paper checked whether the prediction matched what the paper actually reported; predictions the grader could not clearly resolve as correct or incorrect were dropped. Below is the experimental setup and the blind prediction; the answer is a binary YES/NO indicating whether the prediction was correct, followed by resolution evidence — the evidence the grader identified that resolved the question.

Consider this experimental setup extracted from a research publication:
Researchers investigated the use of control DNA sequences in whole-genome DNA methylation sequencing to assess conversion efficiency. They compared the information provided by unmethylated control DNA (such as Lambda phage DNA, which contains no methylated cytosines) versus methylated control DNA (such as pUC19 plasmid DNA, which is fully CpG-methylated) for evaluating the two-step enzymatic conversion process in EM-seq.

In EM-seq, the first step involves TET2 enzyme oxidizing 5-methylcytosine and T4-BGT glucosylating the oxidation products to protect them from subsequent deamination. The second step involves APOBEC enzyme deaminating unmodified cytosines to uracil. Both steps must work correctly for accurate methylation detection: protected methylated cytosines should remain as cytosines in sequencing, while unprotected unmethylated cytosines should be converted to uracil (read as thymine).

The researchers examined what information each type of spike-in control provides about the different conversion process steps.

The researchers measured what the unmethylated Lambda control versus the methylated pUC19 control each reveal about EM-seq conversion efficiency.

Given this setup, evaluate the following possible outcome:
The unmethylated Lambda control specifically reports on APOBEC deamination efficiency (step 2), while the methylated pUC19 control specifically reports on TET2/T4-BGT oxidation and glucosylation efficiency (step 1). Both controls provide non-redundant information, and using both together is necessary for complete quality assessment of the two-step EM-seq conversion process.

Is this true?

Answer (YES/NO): YES